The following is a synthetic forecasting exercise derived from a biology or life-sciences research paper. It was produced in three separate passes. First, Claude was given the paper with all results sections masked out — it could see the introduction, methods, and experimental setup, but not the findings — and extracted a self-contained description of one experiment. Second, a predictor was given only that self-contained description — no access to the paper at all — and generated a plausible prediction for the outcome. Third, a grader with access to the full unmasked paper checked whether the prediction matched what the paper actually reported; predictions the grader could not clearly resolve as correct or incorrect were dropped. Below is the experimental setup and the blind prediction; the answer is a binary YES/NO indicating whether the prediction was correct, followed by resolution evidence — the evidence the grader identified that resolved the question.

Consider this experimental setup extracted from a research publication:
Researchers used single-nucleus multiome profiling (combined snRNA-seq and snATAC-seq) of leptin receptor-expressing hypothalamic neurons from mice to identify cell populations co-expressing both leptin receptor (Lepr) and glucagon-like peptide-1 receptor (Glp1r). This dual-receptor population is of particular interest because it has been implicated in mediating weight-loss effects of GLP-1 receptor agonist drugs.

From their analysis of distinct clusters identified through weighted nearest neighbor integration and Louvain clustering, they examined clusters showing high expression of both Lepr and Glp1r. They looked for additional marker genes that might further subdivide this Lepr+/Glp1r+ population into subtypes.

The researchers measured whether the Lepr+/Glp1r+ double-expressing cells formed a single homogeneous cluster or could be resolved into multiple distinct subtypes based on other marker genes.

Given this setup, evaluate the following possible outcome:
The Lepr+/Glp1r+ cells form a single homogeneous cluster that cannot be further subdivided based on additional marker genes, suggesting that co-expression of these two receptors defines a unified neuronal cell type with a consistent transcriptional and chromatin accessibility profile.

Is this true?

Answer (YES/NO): NO